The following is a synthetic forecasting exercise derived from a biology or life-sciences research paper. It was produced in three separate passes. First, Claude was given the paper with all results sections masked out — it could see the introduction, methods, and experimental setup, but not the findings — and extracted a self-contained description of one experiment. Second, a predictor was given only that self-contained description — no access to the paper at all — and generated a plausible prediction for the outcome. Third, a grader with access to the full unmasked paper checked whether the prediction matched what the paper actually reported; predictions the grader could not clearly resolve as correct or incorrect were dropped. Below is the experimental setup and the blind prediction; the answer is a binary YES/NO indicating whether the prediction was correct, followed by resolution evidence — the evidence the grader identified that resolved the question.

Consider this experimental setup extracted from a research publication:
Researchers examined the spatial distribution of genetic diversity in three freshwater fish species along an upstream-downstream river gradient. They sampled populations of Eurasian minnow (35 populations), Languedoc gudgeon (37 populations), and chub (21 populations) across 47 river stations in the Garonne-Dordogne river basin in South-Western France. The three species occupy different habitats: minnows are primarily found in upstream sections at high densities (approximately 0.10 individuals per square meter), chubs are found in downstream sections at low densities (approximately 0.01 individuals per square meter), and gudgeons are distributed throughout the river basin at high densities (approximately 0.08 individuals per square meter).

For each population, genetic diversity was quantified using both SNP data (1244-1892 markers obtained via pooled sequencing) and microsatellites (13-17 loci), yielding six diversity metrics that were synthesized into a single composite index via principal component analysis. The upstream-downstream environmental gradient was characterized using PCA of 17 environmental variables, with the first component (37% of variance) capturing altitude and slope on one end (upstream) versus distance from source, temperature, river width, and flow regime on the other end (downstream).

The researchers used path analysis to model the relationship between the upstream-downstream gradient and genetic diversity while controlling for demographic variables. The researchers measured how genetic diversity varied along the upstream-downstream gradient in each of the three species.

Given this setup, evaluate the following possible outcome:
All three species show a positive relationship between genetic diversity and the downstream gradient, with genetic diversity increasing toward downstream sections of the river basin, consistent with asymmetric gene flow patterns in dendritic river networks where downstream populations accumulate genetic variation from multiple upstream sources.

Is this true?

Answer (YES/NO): NO